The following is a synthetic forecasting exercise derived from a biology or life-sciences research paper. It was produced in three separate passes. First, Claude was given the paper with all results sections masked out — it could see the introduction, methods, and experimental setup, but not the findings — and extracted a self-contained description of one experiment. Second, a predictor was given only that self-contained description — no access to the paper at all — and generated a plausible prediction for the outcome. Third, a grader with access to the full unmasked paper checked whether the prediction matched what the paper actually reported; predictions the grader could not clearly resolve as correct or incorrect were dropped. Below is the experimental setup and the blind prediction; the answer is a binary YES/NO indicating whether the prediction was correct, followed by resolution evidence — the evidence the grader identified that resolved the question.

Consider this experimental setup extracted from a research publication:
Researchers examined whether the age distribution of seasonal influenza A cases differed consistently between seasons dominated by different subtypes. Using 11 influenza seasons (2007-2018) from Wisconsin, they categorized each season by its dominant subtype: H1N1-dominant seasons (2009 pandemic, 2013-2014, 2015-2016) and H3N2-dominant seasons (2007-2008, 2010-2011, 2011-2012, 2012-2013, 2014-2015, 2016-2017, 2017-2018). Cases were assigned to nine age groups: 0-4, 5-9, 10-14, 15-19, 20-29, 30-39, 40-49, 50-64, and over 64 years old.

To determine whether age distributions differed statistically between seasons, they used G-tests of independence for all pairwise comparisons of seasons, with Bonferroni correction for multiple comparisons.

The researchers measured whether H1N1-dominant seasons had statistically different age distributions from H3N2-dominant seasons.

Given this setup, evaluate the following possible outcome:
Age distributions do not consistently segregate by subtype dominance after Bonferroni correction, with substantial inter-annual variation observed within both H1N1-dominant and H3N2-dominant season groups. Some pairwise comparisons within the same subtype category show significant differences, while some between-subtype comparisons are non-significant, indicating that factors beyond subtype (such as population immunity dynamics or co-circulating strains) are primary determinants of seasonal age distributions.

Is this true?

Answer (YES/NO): NO